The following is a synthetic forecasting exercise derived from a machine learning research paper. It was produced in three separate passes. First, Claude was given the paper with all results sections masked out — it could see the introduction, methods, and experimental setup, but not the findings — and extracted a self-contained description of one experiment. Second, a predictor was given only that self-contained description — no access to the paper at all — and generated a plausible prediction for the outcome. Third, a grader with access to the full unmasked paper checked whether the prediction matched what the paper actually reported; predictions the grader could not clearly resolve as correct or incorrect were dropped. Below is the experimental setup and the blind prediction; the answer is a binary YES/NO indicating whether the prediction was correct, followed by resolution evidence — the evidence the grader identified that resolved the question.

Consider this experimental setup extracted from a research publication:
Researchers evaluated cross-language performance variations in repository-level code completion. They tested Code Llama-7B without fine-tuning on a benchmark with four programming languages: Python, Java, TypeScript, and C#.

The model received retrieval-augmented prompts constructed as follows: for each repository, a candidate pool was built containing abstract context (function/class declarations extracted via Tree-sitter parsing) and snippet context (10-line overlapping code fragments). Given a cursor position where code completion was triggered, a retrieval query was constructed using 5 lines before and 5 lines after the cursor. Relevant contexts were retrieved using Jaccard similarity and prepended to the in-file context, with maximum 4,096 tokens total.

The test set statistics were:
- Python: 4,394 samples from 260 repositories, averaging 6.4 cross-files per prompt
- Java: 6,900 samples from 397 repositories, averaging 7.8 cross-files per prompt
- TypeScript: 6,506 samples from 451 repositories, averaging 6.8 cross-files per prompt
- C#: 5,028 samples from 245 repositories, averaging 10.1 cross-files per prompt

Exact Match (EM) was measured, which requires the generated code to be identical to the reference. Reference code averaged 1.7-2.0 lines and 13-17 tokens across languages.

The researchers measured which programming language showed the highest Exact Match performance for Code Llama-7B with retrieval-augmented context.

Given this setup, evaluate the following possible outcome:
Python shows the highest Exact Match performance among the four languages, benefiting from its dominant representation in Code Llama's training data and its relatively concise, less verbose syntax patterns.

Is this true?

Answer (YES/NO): NO